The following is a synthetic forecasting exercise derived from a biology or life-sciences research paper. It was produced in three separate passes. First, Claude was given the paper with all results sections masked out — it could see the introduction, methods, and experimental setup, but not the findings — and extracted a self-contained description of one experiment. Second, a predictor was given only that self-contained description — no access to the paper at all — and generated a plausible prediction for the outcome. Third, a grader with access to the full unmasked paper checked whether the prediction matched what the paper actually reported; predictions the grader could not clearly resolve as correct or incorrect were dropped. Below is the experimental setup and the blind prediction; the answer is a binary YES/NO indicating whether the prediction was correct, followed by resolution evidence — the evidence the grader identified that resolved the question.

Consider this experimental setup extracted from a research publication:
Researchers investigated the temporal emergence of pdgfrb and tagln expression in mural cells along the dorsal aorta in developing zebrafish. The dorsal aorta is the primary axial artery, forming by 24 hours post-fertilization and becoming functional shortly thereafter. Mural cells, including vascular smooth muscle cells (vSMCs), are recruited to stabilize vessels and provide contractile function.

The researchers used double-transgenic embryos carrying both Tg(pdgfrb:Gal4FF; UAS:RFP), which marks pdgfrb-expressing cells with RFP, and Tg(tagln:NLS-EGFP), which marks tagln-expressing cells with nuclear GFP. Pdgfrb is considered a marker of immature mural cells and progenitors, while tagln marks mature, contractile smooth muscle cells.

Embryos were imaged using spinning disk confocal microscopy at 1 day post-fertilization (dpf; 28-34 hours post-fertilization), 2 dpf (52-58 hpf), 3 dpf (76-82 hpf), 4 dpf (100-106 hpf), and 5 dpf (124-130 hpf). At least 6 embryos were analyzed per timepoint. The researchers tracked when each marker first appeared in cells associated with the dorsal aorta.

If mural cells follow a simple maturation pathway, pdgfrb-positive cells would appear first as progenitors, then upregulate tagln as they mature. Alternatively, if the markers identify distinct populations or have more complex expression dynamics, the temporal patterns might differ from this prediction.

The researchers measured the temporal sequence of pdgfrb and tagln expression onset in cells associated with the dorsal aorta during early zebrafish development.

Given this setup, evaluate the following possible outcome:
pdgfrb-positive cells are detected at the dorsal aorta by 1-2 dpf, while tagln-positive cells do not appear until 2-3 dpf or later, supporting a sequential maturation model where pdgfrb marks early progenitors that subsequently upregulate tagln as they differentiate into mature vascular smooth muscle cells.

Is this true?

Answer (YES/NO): NO